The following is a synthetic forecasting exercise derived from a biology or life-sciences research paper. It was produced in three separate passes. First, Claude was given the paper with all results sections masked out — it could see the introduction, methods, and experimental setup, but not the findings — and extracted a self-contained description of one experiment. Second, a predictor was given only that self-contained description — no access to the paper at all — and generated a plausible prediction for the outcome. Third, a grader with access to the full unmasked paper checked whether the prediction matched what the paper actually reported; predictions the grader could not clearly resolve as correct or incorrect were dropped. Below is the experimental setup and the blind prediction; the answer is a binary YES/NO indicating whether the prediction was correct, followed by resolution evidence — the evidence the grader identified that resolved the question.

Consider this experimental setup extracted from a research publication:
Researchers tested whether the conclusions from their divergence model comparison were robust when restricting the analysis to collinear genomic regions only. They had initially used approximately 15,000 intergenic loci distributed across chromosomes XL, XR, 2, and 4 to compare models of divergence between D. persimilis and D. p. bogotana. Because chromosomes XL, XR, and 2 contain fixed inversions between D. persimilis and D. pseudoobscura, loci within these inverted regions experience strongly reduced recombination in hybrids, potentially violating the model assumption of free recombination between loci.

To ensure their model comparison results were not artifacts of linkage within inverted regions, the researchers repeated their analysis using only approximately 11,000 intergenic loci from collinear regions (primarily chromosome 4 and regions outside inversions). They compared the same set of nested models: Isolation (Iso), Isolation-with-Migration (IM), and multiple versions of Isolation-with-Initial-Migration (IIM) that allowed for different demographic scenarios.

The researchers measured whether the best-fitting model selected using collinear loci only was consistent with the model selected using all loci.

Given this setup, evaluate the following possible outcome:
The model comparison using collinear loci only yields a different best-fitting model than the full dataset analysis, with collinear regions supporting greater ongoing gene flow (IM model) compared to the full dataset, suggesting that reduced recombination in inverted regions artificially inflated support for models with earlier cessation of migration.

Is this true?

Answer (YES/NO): NO